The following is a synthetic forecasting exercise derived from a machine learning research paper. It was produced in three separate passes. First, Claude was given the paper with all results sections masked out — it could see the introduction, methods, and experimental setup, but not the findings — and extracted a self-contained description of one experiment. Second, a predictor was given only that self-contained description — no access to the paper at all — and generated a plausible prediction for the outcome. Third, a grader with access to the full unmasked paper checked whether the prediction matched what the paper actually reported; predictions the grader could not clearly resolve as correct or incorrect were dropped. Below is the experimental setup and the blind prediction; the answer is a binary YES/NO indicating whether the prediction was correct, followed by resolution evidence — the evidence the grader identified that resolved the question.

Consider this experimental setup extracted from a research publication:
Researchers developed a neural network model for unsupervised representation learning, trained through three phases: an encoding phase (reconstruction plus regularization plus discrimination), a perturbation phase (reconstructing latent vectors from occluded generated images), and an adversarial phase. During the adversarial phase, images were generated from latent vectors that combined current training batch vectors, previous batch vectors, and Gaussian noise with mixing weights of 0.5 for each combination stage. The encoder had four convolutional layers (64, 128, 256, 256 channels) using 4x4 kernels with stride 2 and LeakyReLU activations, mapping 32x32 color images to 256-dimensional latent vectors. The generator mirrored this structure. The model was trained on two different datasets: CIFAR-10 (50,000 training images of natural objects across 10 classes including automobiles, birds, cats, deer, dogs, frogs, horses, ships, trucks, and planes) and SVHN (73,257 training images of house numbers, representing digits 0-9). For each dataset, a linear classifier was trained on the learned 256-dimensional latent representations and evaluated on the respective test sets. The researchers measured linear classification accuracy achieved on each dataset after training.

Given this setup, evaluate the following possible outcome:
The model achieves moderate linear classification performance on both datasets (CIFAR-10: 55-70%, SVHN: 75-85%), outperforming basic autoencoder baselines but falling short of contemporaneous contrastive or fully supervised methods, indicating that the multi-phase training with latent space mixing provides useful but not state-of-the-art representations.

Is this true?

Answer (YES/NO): YES